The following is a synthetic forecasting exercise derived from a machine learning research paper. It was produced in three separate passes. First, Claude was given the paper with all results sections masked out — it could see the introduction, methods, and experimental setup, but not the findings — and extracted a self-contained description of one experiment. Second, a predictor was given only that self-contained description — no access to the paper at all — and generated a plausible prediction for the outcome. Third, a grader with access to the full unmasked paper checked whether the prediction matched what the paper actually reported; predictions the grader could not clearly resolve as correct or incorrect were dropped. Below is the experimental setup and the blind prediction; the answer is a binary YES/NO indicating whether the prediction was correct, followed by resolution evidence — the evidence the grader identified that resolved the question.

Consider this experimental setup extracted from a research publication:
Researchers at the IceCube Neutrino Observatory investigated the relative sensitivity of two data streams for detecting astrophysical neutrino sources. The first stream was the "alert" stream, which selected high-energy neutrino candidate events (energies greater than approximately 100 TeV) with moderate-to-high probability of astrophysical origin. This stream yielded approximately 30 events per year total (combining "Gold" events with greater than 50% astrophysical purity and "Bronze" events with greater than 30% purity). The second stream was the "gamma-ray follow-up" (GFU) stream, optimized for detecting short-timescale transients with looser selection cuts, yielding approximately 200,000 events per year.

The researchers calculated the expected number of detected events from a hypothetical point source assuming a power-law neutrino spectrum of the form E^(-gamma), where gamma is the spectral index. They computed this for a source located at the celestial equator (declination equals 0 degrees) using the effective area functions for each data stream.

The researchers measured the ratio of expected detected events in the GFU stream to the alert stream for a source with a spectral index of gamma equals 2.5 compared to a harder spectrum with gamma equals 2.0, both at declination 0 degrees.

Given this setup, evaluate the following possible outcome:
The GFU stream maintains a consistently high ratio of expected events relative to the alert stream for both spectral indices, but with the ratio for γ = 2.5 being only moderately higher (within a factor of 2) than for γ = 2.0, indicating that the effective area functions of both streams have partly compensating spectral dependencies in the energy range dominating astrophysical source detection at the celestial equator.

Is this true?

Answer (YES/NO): NO